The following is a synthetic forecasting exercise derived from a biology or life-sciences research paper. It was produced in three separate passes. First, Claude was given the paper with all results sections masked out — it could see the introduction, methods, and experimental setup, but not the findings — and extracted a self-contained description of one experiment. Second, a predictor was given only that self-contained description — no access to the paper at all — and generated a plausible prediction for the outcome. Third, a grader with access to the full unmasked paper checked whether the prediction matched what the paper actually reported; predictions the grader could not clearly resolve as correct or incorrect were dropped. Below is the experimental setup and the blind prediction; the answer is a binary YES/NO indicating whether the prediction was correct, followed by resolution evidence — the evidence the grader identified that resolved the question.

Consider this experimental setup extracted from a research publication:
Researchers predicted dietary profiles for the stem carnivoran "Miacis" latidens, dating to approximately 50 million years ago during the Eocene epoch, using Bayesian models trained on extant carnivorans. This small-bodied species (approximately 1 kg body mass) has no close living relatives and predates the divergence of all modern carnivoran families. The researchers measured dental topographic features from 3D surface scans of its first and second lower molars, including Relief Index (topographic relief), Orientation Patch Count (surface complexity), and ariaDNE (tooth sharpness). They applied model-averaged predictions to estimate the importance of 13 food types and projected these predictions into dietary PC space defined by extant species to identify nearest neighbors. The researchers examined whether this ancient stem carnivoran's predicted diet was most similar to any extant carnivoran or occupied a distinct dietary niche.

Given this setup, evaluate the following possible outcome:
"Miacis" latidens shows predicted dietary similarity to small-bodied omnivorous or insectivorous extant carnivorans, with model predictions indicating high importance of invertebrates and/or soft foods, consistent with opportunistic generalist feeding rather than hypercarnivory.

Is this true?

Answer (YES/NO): YES